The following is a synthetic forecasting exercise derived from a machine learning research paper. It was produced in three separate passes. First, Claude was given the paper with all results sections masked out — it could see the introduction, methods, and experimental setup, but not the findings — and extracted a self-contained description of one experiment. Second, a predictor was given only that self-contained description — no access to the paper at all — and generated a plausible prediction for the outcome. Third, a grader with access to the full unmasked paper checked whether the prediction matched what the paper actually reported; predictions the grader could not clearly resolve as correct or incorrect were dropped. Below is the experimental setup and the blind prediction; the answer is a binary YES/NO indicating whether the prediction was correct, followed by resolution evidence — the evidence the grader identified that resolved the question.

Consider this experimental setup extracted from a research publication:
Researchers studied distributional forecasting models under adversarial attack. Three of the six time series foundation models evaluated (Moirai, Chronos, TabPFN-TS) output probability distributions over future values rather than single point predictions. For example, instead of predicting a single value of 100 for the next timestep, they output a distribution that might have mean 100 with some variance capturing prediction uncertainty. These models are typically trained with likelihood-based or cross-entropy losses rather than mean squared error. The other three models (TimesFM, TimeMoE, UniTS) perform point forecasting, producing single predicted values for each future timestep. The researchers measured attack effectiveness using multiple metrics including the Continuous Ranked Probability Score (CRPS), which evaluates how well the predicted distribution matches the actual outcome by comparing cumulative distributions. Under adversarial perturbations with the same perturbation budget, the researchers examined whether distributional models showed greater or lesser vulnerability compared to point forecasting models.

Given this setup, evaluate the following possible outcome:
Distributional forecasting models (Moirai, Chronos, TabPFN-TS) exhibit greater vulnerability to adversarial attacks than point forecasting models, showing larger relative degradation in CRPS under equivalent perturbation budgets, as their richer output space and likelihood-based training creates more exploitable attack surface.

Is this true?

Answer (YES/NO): NO